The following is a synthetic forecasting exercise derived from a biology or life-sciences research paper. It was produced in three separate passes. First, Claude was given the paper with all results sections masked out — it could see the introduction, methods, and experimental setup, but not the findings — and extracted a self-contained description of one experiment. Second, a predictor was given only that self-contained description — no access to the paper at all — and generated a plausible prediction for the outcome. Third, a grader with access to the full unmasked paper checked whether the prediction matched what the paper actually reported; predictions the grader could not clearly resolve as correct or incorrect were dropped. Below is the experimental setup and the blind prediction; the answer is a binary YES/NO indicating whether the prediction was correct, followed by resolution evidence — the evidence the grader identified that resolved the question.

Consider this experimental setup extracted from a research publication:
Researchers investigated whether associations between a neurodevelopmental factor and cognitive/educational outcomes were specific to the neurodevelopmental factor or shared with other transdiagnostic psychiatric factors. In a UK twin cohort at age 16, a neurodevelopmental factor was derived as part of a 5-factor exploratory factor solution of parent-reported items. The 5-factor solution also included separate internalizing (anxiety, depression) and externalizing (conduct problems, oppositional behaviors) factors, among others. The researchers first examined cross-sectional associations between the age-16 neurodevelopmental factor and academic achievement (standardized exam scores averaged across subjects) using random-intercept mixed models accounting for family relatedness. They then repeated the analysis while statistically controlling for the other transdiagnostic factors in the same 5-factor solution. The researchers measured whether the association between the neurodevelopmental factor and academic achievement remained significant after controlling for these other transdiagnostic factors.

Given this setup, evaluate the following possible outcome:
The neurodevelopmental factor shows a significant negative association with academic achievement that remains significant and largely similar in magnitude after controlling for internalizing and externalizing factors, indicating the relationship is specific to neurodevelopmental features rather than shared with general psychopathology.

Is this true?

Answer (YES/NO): YES